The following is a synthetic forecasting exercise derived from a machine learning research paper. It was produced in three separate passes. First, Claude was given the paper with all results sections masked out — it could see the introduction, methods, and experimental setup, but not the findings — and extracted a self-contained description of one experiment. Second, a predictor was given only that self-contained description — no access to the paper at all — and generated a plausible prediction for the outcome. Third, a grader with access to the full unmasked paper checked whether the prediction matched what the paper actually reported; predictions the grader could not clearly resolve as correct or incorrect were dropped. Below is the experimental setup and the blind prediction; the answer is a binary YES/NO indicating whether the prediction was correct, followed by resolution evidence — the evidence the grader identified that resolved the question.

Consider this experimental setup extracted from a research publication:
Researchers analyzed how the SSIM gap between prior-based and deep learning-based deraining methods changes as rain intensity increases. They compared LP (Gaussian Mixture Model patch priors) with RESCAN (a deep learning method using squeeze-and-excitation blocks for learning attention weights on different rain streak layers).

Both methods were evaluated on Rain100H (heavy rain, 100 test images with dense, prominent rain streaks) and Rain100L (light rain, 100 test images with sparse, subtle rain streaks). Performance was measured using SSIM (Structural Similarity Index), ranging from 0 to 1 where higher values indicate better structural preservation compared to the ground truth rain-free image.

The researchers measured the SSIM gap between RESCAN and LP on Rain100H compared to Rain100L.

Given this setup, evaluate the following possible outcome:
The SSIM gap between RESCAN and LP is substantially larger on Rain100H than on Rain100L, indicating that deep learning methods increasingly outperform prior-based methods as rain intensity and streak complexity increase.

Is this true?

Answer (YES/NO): YES